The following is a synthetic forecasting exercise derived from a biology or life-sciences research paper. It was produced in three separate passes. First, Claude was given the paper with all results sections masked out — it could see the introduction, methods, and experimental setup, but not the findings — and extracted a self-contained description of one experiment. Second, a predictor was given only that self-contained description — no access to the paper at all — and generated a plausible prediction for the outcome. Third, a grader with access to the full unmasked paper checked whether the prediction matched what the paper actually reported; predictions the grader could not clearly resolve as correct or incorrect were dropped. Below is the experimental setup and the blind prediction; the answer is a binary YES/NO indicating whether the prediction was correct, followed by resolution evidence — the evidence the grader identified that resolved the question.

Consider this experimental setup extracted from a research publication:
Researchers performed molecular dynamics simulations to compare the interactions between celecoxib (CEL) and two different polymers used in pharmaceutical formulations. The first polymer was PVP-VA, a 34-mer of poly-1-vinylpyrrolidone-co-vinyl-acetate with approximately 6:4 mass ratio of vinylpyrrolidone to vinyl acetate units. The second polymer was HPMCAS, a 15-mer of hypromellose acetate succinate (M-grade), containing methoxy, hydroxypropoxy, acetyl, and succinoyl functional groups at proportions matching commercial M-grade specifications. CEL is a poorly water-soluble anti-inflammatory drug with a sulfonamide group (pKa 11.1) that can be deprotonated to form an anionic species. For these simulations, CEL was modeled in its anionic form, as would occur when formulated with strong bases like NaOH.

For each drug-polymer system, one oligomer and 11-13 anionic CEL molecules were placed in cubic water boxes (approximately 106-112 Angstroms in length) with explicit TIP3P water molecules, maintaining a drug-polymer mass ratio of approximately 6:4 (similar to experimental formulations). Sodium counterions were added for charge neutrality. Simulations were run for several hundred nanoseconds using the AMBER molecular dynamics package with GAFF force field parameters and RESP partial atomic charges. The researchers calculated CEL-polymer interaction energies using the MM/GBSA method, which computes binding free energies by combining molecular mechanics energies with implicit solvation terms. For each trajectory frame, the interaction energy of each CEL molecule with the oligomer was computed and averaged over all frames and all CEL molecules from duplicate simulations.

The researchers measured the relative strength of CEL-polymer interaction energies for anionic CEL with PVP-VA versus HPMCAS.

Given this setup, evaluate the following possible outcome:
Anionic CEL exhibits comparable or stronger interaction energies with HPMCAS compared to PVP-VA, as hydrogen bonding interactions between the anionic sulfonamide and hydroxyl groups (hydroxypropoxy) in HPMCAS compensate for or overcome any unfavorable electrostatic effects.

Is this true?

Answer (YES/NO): NO